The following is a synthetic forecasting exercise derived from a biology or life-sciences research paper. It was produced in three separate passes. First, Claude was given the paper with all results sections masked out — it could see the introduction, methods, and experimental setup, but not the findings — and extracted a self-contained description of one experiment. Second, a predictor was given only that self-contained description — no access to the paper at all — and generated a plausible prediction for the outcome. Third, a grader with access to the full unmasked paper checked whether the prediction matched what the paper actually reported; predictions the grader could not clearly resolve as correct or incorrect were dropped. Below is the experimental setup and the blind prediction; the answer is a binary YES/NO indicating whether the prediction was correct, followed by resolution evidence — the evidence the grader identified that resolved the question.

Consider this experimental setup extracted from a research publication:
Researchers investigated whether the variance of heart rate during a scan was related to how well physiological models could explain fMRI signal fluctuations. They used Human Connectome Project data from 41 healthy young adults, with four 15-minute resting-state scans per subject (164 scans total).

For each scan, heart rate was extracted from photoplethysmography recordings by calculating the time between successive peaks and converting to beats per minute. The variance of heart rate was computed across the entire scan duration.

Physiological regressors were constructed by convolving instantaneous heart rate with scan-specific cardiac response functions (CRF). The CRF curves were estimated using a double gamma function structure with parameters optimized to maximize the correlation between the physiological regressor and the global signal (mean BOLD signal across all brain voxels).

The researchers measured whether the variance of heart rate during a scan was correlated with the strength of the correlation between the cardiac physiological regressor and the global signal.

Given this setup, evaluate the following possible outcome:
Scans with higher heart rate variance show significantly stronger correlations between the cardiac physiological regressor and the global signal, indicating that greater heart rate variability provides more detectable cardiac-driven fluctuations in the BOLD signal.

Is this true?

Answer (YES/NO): NO